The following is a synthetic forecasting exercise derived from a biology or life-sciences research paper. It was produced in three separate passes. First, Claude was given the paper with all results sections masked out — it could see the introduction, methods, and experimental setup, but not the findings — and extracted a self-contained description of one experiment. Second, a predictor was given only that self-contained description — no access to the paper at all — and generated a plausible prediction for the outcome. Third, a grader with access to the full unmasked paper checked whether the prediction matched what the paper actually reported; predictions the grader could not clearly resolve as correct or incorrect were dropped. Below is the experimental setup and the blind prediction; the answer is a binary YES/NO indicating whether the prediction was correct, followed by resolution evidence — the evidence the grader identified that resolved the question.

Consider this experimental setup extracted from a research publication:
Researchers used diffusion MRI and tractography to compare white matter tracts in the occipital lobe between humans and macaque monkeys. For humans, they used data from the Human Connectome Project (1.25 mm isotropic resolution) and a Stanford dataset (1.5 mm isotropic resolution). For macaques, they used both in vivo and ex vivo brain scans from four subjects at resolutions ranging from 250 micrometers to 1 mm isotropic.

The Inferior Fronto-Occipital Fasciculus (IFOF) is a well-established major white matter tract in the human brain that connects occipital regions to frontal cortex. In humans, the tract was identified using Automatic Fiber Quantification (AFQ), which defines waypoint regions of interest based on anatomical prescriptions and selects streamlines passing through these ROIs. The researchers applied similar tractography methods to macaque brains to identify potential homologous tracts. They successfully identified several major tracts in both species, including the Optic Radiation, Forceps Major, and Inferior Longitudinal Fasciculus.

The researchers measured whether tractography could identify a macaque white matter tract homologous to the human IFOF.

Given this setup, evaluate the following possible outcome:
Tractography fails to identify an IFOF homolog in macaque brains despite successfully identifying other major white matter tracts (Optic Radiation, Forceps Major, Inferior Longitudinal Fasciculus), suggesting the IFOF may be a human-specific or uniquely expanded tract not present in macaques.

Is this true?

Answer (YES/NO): YES